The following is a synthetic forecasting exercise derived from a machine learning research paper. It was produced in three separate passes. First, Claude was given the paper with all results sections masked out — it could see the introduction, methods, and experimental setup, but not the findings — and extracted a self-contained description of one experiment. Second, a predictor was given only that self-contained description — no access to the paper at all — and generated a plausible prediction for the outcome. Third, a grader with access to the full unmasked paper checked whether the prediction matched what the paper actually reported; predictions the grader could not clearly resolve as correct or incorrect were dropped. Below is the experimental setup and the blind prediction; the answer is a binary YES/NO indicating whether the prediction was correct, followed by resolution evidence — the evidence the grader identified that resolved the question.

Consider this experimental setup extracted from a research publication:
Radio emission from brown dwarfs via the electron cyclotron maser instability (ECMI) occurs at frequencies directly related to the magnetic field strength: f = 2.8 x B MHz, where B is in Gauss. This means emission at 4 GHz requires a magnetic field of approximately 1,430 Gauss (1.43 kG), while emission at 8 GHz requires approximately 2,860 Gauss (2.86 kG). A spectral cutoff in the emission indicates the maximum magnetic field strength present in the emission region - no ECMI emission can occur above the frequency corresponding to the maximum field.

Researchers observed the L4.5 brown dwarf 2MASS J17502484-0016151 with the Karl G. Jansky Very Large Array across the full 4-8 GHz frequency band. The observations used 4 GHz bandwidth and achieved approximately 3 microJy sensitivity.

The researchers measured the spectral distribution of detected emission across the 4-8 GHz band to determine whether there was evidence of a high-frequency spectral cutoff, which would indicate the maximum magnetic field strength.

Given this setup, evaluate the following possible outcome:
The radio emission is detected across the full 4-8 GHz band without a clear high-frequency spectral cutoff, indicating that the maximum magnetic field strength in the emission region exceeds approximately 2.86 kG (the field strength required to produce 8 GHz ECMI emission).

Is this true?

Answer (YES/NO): YES